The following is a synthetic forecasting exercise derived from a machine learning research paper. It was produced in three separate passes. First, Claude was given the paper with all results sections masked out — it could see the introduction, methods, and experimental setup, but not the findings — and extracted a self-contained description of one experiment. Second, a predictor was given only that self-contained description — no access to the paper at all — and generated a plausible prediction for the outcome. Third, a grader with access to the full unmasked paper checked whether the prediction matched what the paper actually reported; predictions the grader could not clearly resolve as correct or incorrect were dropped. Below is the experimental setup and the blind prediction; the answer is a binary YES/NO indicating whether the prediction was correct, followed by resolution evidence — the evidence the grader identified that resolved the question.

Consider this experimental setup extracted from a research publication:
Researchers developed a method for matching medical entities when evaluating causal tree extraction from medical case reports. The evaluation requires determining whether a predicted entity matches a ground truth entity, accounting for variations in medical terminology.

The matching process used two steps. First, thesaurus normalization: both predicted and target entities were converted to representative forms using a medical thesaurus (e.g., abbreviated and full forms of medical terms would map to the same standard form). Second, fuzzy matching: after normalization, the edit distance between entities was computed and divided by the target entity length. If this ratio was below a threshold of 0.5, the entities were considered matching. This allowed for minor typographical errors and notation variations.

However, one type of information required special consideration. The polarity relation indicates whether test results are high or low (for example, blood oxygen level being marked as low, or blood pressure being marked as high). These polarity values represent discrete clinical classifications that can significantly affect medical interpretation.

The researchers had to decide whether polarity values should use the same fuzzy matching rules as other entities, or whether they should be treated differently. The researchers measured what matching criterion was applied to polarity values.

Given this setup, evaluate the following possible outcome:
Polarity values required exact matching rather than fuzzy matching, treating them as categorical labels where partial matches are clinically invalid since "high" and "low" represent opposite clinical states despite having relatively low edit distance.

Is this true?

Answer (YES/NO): YES